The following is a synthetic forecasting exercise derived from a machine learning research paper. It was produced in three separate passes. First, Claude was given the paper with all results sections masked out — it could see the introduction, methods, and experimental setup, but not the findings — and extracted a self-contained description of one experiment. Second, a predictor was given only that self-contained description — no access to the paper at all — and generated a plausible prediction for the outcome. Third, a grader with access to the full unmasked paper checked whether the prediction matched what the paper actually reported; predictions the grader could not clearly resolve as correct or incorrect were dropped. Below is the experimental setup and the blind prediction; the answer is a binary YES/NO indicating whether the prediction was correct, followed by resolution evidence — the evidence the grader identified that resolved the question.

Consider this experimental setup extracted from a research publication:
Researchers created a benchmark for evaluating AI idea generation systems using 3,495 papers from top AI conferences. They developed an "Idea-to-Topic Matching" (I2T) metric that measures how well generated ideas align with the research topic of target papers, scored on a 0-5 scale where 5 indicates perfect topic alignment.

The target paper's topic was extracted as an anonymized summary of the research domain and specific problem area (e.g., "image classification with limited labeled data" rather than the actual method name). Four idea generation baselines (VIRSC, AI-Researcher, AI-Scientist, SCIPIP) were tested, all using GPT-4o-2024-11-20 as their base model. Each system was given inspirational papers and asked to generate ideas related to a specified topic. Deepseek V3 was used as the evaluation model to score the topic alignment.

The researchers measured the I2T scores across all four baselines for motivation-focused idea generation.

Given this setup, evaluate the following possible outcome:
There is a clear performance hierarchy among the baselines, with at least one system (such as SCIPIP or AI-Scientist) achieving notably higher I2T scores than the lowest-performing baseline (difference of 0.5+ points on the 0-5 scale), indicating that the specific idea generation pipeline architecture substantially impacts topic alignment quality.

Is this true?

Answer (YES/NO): NO